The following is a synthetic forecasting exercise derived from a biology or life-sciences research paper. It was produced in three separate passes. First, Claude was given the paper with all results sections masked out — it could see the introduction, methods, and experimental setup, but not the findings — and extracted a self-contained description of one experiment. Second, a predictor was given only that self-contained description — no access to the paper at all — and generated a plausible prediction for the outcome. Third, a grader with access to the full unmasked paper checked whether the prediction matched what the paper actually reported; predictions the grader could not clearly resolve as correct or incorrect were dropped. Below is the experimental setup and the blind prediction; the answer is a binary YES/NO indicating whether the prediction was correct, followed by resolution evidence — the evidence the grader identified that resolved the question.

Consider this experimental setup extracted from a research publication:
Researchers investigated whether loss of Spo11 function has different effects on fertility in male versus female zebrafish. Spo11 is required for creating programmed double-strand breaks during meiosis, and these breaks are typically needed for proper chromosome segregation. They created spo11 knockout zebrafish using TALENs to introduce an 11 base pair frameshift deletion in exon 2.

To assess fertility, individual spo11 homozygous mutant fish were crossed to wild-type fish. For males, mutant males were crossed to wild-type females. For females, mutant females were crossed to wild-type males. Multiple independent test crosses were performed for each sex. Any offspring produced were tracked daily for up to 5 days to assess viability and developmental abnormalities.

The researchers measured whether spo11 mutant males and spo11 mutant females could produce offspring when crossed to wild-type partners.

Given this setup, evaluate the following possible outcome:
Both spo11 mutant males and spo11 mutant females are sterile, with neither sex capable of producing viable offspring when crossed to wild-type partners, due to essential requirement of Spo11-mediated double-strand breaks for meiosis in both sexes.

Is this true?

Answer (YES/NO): NO